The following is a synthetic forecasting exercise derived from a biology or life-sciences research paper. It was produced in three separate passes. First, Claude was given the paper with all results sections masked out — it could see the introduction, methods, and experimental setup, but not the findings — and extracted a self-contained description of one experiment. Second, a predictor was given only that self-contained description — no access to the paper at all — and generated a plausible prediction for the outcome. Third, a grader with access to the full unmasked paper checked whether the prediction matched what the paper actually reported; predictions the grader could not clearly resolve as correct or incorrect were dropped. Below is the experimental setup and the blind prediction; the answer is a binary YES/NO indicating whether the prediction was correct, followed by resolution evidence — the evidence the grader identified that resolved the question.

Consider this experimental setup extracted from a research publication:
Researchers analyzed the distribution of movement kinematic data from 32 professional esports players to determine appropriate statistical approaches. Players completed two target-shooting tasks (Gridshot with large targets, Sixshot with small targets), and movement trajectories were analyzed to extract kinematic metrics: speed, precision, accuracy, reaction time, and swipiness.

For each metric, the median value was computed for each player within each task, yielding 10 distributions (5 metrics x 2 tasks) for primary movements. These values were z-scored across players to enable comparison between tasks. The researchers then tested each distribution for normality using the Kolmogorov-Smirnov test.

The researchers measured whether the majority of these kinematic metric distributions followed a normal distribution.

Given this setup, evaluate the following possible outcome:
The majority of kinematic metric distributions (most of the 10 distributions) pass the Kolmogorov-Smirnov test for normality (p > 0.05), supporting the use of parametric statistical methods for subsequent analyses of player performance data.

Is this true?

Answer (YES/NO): NO